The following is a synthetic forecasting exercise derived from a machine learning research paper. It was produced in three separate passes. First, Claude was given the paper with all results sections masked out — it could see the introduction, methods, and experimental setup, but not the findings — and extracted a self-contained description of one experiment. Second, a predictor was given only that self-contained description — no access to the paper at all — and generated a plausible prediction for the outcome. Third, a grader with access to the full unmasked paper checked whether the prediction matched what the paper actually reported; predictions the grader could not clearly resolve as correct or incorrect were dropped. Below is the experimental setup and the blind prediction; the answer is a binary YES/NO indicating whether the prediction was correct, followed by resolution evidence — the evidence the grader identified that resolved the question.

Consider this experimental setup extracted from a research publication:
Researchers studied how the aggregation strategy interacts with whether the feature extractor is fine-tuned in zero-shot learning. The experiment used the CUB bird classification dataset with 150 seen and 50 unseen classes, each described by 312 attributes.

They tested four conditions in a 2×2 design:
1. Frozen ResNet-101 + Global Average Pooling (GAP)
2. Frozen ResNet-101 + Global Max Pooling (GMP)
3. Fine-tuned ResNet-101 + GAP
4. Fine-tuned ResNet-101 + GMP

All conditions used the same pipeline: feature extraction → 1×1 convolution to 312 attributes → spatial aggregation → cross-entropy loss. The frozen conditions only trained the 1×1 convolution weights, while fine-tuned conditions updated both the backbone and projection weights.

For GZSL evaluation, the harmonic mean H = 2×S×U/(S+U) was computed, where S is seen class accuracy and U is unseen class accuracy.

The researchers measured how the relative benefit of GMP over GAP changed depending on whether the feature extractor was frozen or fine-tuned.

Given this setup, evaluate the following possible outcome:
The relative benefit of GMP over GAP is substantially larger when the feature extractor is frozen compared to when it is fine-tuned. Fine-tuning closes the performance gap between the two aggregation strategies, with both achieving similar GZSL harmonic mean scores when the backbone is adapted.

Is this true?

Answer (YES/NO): NO